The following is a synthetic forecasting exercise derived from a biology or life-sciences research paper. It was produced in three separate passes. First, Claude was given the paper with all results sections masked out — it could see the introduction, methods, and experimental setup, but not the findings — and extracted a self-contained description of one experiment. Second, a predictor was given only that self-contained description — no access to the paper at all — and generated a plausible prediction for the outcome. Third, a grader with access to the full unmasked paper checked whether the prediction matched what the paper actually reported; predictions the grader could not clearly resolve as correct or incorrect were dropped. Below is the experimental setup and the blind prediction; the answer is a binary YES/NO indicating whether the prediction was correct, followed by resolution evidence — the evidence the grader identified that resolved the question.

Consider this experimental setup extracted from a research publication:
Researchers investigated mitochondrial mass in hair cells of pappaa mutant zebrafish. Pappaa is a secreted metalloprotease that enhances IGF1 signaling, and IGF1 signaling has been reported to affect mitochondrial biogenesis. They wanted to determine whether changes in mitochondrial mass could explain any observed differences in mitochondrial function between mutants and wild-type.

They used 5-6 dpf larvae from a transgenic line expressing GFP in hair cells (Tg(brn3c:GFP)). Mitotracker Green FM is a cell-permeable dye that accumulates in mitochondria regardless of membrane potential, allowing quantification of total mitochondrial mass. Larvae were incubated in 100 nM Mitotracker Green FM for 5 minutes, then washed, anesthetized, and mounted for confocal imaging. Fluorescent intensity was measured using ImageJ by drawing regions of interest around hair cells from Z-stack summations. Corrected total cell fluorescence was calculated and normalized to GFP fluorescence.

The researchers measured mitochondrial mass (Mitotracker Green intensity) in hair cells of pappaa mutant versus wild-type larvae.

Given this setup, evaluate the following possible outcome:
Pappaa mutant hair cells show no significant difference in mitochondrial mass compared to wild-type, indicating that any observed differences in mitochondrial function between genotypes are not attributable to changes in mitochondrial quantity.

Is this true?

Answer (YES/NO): YES